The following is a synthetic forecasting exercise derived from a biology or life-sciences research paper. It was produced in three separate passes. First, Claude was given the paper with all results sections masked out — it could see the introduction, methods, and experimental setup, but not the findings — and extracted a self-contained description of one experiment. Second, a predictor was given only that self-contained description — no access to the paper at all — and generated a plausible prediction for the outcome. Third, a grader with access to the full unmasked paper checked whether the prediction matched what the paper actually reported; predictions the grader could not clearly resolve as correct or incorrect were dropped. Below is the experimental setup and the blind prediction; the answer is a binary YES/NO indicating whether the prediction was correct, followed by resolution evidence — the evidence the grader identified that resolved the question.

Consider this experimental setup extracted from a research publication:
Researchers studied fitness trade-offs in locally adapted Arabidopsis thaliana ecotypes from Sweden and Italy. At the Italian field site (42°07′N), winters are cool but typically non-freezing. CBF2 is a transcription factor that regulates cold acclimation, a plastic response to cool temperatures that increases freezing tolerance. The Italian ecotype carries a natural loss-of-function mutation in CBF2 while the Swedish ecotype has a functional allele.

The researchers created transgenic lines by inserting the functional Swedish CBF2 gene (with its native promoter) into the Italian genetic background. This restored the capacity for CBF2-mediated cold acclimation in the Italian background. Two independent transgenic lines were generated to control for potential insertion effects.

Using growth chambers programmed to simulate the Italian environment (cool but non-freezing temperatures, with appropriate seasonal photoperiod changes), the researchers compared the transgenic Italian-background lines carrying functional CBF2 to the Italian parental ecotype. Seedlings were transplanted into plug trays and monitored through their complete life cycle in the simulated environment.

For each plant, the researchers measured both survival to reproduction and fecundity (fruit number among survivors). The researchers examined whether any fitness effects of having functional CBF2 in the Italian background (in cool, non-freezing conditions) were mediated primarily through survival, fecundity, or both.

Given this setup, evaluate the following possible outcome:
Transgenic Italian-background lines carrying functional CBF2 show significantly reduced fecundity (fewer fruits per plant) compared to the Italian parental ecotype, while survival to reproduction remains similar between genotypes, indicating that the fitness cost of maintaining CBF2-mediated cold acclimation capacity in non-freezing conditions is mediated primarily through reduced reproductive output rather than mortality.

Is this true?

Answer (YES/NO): YES